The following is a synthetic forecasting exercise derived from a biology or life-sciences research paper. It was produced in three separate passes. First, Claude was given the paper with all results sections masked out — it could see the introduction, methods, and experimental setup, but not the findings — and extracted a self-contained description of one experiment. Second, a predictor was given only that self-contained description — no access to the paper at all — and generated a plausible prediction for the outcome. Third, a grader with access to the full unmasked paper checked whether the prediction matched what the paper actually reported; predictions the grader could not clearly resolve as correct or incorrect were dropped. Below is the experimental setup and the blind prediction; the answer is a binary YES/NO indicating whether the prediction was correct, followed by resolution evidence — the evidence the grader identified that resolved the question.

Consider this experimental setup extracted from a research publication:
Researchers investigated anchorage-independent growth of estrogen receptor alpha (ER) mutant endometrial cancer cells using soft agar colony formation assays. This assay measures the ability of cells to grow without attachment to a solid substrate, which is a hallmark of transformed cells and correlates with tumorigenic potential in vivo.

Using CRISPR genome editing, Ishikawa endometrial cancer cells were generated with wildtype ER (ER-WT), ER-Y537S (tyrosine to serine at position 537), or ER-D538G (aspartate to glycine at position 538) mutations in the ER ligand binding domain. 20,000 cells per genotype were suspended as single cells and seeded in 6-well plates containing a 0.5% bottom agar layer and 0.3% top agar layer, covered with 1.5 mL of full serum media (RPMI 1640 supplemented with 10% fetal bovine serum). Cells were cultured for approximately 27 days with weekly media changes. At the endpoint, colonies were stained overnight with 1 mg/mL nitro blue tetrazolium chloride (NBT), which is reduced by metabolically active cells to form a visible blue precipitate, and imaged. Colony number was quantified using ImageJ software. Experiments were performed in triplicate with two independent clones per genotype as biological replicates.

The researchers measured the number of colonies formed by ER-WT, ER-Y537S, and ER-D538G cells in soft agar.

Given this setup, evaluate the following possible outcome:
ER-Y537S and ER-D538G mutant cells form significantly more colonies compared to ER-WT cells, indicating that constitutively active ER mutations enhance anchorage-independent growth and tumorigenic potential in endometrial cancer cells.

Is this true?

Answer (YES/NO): YES